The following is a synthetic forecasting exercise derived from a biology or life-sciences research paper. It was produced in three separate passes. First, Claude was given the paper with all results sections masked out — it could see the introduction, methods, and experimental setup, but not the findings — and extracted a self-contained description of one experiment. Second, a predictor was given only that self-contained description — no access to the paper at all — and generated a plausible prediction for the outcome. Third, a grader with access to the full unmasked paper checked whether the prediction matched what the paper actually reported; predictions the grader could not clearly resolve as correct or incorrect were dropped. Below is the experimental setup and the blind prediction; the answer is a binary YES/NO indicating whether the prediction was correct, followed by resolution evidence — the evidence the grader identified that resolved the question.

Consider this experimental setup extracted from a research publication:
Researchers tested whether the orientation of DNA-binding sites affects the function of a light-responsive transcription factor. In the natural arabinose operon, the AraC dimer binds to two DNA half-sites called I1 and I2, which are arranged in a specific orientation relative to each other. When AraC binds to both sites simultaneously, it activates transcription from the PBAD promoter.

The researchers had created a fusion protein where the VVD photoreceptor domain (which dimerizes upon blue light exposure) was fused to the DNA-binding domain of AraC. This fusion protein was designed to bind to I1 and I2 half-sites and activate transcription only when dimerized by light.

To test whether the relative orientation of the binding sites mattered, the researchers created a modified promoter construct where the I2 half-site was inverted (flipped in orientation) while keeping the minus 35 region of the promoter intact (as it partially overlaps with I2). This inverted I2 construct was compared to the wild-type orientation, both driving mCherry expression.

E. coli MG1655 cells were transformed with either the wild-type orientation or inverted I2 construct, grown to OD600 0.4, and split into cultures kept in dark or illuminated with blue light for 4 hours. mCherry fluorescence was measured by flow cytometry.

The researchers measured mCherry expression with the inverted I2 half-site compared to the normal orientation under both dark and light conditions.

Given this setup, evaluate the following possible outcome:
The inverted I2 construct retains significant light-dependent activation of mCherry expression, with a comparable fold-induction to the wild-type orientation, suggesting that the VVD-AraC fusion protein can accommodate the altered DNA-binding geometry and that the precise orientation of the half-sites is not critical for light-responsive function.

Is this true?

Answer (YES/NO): NO